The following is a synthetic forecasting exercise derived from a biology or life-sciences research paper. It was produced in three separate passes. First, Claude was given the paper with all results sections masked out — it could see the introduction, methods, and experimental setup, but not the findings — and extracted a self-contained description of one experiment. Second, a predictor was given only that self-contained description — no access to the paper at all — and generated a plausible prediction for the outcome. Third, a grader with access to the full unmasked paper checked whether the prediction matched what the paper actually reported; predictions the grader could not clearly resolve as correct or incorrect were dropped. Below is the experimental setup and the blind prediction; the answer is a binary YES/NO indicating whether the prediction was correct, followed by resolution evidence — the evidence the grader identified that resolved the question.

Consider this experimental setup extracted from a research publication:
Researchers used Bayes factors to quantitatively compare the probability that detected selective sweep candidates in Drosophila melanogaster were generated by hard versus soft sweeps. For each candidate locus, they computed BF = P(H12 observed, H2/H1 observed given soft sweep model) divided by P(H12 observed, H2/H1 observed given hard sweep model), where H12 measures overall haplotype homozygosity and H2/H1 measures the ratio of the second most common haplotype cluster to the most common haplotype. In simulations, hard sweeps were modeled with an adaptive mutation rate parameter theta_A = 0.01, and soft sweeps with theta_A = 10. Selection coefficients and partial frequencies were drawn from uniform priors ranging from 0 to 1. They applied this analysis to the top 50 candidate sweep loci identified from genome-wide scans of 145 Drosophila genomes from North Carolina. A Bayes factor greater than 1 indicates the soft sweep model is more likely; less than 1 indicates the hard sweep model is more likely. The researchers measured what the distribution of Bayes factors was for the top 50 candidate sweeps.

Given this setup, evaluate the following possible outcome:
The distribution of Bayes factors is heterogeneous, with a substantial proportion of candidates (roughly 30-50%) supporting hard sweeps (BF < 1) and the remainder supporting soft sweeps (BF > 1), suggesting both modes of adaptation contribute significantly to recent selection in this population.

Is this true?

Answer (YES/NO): NO